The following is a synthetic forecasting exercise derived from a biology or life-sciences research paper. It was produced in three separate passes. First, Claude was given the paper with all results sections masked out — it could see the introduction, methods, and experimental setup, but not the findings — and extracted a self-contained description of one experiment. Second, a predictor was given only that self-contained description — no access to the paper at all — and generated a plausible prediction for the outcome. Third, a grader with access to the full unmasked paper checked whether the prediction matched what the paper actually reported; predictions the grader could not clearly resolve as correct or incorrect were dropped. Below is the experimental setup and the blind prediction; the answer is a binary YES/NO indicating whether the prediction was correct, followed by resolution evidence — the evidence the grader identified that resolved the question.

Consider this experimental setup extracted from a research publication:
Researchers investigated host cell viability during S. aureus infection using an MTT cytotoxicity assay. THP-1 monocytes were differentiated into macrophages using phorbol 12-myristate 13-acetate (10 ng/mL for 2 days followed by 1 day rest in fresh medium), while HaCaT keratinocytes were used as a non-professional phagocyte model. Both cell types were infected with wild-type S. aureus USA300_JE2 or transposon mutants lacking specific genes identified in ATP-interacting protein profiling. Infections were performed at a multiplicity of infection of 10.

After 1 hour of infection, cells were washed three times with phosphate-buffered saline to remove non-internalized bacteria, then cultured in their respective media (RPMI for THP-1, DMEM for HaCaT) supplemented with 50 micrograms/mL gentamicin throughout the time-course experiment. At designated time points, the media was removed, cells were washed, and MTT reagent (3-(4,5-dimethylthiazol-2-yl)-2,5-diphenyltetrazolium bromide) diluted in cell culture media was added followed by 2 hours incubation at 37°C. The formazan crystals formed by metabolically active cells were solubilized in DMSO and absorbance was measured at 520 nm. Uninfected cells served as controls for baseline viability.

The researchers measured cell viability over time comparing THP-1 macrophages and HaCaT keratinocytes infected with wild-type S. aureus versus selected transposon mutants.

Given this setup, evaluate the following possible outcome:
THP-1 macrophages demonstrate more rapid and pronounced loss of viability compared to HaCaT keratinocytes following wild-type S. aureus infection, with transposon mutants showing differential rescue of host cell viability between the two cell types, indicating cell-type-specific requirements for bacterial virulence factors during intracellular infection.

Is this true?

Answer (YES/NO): NO